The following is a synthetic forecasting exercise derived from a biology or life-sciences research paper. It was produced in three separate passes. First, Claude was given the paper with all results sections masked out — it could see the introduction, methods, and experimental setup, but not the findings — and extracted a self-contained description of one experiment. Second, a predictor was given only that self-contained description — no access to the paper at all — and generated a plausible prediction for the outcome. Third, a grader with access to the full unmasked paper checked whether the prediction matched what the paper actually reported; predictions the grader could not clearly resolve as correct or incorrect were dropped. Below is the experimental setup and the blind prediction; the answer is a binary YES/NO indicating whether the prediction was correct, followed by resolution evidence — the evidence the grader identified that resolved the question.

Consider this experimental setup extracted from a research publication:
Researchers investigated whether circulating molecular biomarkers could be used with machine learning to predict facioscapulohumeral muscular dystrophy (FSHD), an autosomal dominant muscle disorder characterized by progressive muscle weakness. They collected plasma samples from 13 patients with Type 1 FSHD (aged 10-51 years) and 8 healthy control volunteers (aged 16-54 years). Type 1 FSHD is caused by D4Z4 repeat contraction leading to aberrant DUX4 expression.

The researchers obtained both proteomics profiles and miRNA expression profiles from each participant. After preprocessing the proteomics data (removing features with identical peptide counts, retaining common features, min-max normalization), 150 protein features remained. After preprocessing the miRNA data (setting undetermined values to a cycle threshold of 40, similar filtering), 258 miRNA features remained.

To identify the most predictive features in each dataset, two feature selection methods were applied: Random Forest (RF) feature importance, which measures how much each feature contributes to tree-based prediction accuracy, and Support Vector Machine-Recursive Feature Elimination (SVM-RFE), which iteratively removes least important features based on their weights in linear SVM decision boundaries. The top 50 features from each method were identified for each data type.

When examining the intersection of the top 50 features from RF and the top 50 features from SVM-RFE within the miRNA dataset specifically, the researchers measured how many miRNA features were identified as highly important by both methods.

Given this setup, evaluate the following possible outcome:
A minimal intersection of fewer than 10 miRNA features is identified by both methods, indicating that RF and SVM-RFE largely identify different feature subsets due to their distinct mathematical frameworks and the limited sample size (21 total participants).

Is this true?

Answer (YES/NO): NO